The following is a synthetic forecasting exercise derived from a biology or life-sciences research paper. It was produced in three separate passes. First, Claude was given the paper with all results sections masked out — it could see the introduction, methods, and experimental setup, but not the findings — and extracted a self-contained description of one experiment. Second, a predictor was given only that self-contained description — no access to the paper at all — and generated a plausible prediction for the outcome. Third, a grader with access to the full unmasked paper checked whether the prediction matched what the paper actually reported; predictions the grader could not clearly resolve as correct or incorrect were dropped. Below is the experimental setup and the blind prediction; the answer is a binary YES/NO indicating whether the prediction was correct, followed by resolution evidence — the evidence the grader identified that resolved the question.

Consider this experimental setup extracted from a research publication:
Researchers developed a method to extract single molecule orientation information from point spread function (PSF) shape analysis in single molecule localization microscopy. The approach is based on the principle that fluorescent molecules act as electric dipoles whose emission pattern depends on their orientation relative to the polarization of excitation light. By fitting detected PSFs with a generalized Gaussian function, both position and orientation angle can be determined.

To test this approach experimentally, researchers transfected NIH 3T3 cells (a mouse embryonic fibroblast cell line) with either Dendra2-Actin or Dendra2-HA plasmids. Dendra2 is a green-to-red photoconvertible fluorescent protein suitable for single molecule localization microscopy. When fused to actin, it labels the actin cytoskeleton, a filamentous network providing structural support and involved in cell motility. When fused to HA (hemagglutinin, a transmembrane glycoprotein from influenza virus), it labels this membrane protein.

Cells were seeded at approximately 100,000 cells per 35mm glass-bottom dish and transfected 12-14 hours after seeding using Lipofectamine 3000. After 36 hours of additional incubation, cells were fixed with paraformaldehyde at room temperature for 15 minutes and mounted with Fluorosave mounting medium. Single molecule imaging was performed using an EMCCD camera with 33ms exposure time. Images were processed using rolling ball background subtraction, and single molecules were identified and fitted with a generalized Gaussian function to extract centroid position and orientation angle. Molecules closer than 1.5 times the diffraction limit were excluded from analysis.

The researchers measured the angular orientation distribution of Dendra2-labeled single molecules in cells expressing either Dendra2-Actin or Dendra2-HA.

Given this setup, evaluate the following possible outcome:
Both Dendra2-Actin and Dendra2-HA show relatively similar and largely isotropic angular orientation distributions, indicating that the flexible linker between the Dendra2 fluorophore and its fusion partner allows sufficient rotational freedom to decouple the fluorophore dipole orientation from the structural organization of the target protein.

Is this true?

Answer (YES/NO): NO